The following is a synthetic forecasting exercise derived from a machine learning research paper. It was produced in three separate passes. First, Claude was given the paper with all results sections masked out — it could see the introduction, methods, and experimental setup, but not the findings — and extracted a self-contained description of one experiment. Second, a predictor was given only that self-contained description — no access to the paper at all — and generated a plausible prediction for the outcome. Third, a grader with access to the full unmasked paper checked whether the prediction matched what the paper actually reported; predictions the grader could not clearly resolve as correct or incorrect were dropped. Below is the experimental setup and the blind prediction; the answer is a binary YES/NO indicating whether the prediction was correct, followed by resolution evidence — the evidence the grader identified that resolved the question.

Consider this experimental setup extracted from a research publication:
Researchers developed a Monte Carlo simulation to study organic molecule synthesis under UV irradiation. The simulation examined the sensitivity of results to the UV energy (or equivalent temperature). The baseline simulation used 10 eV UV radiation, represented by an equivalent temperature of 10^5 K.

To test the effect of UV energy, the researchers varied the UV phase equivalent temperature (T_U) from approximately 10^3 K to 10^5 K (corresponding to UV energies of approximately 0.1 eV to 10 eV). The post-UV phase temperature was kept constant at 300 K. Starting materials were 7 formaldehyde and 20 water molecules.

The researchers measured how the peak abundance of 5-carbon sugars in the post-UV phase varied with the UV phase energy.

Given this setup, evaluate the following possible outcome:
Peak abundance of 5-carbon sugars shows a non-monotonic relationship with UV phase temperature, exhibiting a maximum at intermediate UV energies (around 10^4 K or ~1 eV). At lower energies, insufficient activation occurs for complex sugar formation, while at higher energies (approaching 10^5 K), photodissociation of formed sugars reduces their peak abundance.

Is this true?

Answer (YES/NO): NO